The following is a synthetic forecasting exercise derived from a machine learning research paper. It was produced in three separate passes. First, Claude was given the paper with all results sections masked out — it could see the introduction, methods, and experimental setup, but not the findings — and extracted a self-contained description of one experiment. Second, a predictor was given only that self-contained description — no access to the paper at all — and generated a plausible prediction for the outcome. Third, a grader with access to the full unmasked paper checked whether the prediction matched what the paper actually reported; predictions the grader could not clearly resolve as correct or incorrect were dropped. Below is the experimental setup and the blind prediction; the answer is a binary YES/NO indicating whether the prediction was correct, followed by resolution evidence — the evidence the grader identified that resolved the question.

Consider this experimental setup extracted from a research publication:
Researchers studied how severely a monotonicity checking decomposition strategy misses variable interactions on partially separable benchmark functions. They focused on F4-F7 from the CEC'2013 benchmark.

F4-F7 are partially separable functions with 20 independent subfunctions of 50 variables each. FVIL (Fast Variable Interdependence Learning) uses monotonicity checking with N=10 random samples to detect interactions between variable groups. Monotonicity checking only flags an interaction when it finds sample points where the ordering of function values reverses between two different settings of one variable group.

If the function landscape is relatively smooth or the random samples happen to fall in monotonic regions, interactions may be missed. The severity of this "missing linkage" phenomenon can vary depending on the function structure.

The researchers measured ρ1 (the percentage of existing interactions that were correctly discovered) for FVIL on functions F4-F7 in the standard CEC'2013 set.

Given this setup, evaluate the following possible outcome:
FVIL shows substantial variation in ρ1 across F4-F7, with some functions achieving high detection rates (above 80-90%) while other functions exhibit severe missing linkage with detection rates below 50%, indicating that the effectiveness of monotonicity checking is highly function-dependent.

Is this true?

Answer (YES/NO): YES